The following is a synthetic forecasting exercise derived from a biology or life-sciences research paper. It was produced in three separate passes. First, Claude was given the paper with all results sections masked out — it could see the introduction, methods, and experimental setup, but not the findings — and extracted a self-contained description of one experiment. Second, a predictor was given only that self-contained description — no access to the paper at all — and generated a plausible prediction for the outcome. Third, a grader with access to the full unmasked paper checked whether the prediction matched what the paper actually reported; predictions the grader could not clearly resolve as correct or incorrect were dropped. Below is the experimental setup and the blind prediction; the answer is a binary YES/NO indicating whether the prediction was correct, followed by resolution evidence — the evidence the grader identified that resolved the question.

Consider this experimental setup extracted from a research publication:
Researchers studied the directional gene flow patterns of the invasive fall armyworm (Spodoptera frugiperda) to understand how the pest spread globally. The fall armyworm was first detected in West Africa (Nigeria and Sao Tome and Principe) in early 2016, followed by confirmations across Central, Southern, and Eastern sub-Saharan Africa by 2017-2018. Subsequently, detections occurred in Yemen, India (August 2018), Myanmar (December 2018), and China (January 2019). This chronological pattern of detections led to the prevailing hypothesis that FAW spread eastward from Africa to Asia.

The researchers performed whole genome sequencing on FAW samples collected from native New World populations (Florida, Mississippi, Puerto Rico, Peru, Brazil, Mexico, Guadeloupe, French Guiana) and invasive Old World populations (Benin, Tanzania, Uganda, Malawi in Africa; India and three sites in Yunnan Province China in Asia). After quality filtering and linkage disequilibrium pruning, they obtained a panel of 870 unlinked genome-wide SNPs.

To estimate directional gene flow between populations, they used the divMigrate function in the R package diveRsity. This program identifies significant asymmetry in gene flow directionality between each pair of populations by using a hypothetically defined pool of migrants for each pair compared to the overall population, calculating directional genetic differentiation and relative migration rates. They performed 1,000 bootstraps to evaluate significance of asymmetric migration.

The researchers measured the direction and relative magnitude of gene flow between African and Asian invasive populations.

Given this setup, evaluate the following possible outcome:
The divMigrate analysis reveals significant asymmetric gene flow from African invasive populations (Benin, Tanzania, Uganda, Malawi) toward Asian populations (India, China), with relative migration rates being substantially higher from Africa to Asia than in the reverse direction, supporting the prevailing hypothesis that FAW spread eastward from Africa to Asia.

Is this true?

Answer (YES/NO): NO